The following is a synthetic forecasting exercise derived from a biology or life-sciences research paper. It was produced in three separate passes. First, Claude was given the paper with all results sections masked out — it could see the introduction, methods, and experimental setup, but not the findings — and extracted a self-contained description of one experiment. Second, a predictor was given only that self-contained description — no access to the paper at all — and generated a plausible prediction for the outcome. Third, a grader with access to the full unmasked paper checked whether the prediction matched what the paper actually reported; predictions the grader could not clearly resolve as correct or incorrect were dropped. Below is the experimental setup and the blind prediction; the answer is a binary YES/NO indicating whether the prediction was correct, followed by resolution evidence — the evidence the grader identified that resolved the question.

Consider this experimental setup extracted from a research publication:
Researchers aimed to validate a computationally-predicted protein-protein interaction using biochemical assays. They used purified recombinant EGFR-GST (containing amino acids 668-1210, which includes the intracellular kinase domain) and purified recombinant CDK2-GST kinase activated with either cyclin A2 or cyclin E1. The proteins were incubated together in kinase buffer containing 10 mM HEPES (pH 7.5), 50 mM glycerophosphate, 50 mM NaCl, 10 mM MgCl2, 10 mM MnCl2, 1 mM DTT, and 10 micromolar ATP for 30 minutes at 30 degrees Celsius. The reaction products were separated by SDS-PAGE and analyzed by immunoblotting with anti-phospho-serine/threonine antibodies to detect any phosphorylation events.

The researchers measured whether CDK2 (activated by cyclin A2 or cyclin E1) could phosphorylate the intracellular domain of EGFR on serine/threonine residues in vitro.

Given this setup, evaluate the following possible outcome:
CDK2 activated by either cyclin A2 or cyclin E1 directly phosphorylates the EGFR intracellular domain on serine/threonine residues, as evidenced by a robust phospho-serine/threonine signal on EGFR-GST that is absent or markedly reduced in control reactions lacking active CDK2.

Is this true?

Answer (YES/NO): YES